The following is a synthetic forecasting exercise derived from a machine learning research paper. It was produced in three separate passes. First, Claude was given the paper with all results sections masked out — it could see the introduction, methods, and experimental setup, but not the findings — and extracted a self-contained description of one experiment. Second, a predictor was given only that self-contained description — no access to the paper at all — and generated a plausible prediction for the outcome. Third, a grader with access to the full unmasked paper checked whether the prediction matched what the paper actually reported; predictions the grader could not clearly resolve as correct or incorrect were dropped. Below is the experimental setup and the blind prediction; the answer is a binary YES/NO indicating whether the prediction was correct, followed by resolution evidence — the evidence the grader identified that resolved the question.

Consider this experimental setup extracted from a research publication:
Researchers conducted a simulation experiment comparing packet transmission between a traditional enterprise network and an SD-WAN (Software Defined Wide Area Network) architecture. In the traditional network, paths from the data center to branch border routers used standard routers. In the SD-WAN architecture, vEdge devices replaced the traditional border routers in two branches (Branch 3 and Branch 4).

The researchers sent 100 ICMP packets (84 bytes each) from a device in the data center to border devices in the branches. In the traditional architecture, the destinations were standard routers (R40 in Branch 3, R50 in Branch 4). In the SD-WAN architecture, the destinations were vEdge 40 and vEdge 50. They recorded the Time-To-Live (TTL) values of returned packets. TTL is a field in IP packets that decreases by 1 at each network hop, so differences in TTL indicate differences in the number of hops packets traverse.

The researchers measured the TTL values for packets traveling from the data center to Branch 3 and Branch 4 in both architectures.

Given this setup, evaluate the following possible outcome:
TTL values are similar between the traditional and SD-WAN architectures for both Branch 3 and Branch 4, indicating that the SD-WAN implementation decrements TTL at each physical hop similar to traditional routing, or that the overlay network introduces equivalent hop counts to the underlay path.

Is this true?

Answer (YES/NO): YES